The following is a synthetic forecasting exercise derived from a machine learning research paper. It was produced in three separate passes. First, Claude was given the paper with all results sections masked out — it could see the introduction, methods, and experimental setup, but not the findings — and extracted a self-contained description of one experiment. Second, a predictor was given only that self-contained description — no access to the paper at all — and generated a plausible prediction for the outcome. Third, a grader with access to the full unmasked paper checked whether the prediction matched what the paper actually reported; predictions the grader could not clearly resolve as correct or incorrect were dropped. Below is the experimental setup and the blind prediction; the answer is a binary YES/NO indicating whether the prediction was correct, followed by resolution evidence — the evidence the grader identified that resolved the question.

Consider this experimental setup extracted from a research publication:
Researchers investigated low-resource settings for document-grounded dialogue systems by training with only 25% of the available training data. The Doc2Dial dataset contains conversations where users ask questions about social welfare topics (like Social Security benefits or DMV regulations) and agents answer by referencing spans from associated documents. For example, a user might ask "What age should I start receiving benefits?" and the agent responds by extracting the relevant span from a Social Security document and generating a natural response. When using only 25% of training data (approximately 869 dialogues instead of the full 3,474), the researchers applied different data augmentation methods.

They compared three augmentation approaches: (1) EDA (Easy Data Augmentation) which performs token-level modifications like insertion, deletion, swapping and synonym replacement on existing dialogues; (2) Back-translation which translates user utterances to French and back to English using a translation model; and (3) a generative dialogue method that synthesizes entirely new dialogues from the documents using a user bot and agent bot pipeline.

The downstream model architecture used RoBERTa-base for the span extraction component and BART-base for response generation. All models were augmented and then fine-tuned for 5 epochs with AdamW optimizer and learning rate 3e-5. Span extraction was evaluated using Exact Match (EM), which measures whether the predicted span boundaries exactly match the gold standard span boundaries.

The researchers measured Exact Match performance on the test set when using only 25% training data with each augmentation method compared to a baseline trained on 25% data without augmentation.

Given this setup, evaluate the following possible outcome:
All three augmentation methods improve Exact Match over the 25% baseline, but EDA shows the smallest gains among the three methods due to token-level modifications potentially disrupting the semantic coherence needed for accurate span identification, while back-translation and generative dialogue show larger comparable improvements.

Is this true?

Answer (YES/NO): NO